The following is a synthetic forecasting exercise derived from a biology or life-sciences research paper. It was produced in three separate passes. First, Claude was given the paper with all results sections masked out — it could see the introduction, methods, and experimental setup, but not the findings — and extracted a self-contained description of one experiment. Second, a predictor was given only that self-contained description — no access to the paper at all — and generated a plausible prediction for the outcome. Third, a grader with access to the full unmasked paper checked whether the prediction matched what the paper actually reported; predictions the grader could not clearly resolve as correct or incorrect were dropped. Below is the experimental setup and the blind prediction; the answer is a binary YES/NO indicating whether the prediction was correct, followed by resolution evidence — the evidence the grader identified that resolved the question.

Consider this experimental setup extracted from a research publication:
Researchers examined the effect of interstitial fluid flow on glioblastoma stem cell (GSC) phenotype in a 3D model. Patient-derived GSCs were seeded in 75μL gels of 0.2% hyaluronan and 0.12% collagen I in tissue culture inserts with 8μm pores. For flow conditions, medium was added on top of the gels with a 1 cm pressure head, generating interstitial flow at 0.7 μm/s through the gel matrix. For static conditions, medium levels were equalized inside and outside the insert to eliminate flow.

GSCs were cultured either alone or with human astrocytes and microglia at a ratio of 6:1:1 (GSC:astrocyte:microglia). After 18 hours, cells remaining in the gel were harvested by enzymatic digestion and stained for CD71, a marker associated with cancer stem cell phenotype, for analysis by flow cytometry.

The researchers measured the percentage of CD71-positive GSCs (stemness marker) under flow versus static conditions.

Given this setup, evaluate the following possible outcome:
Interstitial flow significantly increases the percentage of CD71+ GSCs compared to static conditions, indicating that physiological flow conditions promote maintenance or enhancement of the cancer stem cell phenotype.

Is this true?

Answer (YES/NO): YES